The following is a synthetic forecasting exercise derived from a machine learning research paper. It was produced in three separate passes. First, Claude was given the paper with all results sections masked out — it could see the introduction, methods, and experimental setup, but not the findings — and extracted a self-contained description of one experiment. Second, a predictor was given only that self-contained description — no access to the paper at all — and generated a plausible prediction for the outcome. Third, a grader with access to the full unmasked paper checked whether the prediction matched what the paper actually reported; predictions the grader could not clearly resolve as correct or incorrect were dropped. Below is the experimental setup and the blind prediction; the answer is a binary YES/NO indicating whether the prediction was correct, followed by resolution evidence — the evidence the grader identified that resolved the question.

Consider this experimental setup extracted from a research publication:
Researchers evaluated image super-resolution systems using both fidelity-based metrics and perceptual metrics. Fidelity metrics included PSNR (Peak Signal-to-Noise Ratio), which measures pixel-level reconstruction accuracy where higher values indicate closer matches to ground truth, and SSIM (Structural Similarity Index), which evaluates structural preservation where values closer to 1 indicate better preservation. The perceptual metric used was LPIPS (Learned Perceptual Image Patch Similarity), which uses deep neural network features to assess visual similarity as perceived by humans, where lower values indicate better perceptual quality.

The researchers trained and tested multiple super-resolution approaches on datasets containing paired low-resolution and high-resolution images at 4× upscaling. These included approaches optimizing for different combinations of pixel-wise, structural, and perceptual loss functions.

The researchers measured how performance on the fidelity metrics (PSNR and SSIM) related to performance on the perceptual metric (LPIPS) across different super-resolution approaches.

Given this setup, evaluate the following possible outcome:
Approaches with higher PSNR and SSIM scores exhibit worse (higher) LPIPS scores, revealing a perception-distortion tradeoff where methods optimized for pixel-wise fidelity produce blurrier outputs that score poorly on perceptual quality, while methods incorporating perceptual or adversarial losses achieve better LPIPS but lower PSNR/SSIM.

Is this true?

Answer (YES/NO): NO